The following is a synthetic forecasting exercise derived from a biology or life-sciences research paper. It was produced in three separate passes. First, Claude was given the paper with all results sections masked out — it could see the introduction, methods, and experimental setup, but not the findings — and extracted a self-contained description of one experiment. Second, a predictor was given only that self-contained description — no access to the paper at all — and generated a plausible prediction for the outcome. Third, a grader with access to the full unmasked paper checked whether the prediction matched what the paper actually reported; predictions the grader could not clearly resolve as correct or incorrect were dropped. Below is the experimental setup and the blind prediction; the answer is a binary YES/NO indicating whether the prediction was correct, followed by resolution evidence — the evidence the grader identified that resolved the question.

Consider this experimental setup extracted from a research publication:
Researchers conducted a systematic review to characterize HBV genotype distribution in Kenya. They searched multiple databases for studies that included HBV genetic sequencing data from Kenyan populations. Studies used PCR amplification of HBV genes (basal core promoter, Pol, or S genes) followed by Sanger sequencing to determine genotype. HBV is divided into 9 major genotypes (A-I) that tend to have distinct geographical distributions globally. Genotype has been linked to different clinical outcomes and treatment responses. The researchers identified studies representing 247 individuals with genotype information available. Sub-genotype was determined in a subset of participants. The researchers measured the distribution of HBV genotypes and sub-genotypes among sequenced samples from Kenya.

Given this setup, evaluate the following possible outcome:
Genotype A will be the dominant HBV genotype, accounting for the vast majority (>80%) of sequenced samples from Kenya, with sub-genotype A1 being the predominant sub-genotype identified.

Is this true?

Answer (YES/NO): YES